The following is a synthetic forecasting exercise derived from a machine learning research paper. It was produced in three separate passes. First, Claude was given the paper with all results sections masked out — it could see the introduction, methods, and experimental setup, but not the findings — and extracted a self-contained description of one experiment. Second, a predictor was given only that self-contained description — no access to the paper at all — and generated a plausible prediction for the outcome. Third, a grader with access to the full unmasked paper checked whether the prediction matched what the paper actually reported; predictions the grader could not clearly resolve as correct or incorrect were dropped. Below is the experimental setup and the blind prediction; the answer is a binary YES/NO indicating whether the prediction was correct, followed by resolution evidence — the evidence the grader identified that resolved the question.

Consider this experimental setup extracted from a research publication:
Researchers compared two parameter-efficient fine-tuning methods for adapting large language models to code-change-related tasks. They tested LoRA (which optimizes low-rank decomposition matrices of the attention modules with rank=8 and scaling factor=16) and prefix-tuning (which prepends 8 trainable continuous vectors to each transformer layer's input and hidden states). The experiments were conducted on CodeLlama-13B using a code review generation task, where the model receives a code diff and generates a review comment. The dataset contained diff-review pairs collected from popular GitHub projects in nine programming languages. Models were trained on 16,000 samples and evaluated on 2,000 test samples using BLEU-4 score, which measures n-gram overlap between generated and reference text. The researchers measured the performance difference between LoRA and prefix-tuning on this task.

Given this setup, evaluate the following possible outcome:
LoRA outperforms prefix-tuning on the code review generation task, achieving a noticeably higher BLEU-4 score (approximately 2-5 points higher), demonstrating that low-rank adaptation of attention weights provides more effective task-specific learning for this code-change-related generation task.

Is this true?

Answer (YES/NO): YES